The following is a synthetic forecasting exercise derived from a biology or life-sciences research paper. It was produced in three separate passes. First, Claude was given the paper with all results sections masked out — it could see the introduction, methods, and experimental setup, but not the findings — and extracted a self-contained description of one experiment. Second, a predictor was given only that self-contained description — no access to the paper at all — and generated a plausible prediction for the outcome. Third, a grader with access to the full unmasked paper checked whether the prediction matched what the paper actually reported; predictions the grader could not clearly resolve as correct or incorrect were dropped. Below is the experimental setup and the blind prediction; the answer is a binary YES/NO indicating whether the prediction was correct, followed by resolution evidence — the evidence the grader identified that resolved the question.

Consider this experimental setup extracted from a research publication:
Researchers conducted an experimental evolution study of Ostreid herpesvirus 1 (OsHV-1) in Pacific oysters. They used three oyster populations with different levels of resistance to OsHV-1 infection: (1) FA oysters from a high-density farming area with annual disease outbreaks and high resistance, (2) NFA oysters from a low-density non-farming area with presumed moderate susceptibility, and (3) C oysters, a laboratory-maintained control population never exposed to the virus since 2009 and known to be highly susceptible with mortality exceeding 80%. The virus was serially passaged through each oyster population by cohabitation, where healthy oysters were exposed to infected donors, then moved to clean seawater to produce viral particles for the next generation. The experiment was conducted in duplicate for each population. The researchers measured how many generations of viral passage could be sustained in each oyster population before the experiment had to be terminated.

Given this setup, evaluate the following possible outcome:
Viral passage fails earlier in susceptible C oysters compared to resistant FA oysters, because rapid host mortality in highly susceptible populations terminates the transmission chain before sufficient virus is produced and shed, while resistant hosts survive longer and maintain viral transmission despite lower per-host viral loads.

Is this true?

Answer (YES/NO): NO